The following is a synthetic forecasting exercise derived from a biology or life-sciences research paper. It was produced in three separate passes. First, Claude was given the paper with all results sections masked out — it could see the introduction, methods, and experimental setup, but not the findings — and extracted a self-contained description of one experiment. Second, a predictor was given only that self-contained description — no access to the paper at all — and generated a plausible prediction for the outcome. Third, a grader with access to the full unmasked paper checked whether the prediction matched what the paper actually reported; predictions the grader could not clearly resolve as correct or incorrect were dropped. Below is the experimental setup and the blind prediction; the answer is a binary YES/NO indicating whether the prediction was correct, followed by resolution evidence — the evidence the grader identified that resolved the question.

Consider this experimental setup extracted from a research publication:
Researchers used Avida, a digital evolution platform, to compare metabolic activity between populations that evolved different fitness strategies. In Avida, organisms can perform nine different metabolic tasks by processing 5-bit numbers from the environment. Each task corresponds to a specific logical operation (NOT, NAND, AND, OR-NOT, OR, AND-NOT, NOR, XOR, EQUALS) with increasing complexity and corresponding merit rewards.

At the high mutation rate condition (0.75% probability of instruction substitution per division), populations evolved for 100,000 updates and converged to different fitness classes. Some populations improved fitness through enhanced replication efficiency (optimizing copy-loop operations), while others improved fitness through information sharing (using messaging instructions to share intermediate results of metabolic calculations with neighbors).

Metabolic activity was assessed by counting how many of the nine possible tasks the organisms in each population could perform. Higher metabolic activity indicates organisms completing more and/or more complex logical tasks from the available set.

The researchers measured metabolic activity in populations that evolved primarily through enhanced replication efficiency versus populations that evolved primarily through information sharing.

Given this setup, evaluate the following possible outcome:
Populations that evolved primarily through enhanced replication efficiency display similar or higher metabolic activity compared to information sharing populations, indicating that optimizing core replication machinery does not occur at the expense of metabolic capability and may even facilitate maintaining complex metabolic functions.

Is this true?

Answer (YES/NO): NO